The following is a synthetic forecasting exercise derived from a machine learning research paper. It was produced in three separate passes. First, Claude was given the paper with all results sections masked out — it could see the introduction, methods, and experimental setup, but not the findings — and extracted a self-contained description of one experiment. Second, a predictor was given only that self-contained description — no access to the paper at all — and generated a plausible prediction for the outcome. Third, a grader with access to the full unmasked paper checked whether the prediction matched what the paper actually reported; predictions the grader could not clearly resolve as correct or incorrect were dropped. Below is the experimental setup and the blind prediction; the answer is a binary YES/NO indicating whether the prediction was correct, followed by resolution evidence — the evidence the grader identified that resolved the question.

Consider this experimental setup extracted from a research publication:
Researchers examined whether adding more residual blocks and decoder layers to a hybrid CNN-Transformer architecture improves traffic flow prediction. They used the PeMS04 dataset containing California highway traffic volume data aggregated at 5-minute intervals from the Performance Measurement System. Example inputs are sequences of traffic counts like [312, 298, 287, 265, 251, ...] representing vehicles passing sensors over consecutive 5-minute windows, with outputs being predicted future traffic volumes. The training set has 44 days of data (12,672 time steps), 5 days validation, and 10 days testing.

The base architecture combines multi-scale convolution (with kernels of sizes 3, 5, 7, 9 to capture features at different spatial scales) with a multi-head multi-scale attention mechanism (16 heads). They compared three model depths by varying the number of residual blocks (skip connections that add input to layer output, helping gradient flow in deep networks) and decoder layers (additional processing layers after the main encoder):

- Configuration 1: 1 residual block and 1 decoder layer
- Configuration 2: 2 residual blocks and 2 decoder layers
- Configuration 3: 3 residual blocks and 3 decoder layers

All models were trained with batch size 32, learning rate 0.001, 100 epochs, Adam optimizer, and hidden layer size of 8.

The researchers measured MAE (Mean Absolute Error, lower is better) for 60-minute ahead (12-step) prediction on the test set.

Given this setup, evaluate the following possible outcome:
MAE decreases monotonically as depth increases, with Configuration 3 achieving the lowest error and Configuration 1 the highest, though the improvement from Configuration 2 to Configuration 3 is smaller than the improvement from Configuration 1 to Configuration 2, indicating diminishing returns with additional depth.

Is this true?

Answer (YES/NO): NO